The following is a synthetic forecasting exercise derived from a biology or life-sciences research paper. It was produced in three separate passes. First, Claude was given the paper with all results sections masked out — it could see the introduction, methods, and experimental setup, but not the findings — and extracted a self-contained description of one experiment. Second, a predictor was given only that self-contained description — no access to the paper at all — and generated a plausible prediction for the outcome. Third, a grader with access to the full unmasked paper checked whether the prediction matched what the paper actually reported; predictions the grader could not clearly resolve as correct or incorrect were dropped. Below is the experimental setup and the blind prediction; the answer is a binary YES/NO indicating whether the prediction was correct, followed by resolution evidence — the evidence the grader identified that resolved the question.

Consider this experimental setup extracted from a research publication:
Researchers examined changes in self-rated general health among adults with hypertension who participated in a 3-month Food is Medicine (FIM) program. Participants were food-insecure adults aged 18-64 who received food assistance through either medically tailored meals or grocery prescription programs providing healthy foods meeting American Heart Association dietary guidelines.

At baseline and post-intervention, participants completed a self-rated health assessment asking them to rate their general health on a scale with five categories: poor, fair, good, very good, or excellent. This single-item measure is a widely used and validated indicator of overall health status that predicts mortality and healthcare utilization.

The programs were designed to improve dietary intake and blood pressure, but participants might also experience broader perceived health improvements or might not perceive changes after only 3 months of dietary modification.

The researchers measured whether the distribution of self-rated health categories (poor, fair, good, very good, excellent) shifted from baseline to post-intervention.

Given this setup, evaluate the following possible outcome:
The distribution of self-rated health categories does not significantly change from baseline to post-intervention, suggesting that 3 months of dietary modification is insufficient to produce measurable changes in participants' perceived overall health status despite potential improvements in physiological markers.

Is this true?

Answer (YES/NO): NO